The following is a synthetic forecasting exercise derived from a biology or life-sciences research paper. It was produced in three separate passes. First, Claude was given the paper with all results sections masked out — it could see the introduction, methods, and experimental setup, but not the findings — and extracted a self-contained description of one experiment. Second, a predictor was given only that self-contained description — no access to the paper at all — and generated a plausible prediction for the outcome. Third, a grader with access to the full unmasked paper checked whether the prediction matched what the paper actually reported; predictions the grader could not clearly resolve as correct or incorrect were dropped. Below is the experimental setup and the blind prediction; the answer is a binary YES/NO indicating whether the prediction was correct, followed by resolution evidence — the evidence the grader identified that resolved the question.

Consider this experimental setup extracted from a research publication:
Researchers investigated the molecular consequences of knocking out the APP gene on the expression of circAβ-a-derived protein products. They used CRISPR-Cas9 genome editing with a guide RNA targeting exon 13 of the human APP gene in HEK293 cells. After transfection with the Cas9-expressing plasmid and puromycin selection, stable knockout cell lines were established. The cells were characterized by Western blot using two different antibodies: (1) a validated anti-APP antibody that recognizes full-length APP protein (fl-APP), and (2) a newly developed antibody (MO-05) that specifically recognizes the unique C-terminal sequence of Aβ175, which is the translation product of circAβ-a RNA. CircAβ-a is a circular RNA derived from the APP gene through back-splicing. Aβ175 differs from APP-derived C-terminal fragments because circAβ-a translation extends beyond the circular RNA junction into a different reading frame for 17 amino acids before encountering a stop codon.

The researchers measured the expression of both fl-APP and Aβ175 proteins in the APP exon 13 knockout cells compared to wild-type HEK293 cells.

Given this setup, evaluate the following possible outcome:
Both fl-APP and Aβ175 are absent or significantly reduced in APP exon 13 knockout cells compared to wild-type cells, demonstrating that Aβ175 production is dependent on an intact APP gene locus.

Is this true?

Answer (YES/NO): NO